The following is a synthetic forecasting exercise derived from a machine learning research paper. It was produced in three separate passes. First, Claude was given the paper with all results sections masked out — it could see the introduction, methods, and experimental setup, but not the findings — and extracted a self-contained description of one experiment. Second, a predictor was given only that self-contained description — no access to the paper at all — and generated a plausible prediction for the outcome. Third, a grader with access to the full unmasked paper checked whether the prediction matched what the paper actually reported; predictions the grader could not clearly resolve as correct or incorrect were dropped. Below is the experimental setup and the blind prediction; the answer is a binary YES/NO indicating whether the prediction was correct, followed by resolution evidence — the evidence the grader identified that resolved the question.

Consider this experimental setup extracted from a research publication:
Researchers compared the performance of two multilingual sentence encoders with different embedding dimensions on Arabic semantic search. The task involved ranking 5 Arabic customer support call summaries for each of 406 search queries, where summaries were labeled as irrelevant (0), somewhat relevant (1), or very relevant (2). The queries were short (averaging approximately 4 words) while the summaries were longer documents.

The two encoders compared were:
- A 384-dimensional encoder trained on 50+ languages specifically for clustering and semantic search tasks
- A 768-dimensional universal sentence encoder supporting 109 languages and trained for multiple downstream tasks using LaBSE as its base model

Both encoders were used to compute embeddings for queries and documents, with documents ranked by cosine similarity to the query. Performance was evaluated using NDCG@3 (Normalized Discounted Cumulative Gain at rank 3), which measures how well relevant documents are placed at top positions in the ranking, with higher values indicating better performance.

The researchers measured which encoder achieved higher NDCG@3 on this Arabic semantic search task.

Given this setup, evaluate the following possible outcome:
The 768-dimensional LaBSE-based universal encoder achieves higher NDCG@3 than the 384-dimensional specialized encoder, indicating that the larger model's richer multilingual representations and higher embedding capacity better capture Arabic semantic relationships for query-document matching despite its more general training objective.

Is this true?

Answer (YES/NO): NO